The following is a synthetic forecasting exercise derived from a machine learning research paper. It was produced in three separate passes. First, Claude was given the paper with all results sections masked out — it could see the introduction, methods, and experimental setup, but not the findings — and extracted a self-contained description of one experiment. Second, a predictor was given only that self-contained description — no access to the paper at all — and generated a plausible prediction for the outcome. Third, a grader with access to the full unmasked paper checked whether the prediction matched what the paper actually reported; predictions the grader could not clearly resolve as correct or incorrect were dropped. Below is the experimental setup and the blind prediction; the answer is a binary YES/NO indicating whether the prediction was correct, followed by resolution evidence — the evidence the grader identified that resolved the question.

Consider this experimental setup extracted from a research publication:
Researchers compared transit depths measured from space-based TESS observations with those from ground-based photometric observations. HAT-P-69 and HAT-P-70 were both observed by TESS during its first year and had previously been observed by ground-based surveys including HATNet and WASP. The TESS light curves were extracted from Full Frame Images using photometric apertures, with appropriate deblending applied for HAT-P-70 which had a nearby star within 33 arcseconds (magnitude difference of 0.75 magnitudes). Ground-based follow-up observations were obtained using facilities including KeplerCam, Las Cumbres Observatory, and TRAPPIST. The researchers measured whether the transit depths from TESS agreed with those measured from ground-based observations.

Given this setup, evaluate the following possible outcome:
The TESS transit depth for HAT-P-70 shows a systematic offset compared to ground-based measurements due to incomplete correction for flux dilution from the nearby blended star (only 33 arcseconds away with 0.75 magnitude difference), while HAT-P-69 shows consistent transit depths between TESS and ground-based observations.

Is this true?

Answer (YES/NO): NO